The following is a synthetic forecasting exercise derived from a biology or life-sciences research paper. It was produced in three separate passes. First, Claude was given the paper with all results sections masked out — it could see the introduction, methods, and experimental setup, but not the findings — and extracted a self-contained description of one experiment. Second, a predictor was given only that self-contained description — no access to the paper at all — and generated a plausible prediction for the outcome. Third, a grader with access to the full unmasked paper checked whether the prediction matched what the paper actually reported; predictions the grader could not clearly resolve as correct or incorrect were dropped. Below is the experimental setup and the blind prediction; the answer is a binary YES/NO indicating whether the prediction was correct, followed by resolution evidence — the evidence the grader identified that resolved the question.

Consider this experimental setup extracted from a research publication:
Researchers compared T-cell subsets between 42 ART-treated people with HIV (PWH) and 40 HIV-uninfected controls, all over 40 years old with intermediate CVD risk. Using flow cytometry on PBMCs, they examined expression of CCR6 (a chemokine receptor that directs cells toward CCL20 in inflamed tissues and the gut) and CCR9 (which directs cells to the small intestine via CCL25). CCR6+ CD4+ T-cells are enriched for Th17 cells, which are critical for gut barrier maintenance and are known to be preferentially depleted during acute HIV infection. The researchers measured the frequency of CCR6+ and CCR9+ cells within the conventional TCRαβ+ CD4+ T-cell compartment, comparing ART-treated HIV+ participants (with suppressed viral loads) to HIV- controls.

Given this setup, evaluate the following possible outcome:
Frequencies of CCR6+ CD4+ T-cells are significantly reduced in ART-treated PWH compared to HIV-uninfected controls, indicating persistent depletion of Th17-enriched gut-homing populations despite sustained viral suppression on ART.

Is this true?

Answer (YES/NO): NO